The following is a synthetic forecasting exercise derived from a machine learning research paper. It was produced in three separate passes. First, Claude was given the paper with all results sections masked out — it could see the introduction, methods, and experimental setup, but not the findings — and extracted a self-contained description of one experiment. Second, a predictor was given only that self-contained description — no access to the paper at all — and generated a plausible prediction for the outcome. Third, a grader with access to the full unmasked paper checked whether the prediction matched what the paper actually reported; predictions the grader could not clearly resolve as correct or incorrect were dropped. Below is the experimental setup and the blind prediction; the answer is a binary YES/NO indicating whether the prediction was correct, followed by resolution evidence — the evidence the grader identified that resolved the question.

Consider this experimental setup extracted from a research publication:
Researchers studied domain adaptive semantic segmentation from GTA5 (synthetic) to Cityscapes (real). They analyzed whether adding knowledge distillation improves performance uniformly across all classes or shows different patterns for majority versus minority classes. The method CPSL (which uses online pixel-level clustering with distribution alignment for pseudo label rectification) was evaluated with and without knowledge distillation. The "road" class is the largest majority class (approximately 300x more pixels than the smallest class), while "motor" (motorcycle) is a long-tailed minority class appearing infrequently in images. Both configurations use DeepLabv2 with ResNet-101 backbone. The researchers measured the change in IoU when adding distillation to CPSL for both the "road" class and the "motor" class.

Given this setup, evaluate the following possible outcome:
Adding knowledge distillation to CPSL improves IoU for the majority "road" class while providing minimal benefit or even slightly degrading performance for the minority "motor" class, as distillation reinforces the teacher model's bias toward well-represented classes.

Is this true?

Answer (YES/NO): NO